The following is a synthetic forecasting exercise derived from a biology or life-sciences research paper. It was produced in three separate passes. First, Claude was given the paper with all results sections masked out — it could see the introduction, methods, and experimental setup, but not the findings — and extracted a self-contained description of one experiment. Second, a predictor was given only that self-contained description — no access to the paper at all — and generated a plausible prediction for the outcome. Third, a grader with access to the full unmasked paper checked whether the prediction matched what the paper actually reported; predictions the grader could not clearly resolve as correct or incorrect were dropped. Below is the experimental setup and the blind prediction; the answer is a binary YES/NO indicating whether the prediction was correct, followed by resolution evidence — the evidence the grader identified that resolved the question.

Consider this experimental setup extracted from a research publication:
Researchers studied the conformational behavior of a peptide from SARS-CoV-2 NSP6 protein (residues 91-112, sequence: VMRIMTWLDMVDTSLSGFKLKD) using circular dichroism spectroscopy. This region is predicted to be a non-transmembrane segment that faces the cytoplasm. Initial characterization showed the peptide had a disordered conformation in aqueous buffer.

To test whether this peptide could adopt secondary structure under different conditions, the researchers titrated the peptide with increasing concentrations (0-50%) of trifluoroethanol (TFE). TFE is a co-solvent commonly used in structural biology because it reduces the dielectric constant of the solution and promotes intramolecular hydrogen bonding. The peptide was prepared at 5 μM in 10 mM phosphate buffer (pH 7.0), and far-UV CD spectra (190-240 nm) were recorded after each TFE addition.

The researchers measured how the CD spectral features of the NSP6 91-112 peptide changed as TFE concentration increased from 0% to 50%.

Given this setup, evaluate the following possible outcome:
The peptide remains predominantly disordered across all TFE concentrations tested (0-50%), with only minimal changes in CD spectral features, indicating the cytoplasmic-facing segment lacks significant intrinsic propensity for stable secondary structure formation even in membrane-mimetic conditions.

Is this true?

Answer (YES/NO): NO